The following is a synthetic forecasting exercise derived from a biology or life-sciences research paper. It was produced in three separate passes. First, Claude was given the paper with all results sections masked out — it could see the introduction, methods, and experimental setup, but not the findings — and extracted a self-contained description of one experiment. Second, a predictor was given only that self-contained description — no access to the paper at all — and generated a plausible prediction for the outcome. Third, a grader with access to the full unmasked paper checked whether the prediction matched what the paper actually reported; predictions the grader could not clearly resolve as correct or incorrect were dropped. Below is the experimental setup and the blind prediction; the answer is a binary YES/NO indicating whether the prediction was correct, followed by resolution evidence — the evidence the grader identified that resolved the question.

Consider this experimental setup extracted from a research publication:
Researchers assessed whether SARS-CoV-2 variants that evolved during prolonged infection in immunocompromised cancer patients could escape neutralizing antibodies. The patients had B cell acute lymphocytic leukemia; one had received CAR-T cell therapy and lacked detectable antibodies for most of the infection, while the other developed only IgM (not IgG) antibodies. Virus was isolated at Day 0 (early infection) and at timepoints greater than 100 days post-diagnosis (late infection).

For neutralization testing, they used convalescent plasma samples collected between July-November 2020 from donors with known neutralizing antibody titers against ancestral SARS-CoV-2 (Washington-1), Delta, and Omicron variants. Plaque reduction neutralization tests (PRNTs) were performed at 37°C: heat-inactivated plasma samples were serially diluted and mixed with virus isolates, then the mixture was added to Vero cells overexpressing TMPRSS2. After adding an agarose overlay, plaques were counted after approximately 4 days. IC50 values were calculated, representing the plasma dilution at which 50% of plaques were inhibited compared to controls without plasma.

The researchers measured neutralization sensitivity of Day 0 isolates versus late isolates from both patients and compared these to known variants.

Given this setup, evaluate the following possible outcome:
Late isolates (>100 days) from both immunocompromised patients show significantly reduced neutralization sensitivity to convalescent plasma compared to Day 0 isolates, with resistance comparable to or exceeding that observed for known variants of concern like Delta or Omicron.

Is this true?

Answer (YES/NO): NO